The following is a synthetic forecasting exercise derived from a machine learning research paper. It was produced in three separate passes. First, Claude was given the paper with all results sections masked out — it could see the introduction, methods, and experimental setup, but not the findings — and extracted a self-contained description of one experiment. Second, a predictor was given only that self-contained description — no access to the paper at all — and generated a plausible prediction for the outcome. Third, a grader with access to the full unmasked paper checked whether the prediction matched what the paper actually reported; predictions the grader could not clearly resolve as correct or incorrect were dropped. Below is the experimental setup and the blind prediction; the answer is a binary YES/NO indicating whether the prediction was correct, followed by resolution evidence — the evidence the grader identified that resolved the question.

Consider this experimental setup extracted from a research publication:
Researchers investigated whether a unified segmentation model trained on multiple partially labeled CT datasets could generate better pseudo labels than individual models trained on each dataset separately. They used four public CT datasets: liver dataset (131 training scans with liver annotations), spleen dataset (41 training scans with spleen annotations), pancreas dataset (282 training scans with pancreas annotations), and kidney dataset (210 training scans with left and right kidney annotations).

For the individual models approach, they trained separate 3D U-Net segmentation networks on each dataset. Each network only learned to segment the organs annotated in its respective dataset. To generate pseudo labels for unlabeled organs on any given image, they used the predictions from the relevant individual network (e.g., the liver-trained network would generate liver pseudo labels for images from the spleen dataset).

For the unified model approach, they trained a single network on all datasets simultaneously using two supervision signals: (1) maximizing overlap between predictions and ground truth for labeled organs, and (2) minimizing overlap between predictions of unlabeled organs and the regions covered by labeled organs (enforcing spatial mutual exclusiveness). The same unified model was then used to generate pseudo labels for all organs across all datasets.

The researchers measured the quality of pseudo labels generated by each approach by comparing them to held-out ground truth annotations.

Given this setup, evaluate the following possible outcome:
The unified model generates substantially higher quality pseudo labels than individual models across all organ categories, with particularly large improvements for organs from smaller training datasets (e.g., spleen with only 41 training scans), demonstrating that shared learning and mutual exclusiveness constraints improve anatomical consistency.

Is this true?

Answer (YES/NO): NO